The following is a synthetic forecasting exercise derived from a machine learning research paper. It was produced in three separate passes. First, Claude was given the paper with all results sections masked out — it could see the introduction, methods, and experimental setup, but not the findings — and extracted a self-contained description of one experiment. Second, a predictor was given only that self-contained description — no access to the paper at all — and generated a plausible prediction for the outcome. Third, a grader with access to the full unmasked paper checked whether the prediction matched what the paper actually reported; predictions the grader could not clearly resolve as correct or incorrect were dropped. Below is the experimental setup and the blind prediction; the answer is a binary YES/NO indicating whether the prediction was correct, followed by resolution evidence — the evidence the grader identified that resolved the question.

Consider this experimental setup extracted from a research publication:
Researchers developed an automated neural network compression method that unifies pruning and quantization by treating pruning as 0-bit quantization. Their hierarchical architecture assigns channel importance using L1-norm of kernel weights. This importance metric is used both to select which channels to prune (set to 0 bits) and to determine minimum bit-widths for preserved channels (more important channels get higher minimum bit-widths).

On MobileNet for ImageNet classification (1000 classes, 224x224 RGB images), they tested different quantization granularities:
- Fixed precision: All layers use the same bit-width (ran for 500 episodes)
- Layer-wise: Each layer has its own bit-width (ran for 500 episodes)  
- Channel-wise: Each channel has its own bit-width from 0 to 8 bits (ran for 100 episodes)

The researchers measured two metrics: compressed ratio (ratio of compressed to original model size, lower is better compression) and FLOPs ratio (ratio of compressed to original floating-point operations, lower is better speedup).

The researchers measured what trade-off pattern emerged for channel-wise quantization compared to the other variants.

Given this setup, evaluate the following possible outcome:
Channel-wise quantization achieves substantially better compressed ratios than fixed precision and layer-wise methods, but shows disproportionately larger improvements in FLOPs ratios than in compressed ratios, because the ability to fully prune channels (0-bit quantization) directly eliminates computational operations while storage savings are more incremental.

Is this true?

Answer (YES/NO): NO